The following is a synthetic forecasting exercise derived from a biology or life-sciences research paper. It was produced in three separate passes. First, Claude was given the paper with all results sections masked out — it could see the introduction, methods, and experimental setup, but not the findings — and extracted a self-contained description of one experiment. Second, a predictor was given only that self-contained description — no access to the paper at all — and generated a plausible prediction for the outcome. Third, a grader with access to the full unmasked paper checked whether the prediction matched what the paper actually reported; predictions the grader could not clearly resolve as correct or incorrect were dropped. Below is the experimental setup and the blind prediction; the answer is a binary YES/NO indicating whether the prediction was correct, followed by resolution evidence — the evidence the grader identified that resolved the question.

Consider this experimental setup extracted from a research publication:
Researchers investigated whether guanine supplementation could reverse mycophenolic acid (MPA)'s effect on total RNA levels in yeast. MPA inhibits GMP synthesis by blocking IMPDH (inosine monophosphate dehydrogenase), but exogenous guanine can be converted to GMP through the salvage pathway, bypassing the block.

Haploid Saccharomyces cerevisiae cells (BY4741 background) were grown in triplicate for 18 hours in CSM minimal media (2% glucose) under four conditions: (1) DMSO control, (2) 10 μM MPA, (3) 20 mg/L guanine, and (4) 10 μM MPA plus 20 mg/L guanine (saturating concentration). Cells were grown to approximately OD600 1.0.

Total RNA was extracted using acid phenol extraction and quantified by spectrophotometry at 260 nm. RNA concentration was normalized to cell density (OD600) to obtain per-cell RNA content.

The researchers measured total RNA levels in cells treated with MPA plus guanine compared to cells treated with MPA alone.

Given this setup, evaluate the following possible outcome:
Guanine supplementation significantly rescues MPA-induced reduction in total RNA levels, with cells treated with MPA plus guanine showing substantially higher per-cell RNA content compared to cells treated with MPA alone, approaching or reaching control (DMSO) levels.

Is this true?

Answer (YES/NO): YES